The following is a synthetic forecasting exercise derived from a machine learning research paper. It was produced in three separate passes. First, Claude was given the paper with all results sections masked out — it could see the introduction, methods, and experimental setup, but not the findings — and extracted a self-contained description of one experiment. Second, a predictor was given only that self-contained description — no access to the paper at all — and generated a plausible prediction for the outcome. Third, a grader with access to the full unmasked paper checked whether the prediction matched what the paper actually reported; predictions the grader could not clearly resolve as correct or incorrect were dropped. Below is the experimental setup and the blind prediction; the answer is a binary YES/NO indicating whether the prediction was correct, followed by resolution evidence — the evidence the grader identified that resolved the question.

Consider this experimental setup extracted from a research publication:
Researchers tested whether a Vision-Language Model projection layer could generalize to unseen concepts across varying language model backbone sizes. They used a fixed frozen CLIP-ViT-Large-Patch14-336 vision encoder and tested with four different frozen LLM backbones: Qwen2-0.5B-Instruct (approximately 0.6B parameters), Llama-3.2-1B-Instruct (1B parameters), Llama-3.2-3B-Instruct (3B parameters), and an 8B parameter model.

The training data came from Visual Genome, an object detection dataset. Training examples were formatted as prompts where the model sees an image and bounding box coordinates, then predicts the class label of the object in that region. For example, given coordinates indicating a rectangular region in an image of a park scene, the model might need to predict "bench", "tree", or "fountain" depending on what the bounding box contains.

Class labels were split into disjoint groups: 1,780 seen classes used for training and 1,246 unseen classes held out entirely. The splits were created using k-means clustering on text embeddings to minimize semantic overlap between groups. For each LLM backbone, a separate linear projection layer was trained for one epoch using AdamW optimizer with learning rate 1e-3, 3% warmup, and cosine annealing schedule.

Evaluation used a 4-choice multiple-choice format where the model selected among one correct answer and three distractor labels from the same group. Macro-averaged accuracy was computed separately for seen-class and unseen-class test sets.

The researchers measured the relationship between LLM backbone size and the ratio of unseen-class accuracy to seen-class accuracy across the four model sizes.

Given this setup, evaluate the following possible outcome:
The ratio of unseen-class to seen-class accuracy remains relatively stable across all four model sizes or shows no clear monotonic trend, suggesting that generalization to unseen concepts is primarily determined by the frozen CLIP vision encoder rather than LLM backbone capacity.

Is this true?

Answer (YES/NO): NO